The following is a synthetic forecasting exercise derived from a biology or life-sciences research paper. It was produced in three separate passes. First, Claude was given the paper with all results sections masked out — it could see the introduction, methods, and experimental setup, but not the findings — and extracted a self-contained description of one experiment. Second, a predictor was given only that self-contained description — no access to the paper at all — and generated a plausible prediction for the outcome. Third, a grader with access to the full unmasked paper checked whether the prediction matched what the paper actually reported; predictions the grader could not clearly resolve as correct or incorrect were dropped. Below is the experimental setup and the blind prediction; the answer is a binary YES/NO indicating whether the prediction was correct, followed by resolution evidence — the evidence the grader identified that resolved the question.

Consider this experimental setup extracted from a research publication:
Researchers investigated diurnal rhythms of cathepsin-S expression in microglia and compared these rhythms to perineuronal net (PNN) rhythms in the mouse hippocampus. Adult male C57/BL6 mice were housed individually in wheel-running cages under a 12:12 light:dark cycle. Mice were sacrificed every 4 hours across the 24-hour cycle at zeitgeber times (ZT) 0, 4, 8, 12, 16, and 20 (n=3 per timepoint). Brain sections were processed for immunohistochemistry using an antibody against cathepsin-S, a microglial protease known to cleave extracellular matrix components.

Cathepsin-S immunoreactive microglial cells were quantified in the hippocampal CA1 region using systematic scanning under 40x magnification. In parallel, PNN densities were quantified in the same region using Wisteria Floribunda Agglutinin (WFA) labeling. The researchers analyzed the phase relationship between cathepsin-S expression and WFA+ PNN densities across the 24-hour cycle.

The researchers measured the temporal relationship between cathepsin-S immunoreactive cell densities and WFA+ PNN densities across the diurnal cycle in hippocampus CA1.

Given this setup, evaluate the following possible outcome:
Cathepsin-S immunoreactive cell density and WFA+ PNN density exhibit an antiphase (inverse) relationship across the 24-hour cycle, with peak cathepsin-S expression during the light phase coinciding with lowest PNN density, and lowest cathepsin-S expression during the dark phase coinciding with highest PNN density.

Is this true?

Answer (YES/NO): YES